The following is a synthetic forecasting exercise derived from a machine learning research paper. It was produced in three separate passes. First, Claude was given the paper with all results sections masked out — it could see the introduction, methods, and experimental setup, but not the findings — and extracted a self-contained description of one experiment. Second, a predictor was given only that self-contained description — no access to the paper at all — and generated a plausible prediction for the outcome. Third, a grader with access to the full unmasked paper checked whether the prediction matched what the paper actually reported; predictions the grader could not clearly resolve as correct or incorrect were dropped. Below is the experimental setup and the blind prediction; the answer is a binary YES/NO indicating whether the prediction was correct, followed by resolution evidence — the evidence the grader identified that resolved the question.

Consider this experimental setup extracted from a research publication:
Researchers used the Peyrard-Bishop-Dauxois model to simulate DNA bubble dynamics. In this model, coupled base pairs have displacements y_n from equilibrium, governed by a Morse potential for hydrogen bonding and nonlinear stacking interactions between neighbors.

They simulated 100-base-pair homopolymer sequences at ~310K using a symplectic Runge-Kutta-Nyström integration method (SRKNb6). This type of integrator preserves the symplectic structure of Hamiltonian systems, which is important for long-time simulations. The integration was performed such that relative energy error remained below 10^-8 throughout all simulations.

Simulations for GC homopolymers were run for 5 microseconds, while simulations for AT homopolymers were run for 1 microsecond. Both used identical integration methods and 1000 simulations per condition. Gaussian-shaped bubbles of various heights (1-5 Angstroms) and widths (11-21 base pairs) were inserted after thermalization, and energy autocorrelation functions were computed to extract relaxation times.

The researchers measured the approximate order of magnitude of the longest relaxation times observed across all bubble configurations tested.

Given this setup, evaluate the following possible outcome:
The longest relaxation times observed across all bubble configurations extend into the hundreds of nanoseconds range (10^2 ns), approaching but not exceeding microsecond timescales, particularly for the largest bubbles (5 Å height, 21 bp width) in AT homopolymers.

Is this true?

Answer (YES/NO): NO